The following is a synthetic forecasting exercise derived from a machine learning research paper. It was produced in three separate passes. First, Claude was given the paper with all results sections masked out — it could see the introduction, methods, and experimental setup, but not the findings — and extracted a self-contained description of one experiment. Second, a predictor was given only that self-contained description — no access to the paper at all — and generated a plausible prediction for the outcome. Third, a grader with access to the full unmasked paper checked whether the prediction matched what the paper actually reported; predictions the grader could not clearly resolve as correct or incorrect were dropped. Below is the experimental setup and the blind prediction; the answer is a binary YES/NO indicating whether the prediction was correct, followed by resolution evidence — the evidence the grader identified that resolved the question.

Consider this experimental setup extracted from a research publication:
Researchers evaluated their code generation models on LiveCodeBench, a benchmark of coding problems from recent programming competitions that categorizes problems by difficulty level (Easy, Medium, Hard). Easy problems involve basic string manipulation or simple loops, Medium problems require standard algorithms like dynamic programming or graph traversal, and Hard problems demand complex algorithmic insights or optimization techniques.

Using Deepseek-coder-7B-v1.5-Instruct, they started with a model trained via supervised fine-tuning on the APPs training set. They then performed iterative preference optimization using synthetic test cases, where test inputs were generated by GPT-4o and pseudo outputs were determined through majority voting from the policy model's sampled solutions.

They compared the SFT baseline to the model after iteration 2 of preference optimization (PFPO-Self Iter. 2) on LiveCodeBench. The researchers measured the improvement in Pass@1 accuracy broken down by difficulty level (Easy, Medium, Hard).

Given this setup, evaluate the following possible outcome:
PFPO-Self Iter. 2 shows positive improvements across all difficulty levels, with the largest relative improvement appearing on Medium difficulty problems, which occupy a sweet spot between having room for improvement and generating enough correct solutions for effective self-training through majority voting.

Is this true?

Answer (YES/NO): NO